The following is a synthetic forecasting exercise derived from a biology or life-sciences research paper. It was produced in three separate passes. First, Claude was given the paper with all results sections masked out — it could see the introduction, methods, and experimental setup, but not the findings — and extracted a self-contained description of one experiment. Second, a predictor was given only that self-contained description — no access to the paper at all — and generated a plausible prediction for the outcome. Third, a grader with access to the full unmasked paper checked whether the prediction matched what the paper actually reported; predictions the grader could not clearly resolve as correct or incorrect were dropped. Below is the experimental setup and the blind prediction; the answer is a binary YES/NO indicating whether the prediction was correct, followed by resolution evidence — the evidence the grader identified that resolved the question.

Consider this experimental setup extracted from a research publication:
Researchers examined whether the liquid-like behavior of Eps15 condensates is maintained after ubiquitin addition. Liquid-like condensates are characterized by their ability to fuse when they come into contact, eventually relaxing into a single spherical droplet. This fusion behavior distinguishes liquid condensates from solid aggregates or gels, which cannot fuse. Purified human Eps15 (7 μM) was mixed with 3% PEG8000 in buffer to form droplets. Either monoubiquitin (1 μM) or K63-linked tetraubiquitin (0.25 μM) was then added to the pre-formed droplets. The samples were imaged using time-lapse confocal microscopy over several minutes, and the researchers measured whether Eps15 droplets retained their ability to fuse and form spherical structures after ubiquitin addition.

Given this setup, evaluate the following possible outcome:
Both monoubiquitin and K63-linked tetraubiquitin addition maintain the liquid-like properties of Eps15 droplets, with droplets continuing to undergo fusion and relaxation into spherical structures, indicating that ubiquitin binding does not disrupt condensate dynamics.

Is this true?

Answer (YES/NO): YES